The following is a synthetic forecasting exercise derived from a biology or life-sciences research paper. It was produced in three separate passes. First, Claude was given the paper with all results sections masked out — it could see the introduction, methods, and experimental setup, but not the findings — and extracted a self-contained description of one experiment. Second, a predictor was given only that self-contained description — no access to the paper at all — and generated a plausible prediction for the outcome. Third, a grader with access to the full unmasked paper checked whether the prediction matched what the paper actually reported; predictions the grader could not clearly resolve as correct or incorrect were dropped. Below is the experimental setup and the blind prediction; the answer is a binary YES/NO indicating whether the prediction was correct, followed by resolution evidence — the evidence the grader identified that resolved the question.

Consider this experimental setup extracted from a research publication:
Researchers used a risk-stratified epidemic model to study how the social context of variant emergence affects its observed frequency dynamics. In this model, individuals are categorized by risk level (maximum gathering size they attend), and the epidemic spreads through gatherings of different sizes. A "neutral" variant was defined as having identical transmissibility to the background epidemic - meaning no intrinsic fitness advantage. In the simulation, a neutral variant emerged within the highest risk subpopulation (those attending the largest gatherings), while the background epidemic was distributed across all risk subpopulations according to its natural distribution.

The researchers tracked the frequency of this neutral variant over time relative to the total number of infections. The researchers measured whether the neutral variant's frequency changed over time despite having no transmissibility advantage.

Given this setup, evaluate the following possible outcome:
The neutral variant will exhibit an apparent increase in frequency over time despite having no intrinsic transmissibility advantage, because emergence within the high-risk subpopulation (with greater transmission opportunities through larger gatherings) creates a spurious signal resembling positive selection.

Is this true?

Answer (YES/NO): YES